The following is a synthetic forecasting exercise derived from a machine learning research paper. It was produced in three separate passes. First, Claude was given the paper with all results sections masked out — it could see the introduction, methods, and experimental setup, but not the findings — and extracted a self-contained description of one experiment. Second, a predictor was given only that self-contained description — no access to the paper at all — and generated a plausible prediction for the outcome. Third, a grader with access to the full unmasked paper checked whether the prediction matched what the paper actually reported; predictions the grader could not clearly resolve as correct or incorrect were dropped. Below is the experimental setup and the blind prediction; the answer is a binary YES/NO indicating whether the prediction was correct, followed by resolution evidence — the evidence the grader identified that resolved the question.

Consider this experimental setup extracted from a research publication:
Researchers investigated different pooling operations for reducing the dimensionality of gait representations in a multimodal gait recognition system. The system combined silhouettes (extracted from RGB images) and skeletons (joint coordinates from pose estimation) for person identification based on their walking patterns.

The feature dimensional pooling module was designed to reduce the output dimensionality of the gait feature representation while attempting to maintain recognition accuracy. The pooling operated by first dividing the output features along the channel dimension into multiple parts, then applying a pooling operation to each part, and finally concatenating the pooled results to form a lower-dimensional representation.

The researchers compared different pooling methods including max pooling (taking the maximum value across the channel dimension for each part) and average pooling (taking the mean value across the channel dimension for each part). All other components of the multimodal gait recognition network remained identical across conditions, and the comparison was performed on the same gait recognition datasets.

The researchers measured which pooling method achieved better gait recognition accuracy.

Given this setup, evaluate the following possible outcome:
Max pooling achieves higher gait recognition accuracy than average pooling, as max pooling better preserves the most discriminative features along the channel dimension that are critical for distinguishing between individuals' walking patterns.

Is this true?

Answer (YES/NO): NO